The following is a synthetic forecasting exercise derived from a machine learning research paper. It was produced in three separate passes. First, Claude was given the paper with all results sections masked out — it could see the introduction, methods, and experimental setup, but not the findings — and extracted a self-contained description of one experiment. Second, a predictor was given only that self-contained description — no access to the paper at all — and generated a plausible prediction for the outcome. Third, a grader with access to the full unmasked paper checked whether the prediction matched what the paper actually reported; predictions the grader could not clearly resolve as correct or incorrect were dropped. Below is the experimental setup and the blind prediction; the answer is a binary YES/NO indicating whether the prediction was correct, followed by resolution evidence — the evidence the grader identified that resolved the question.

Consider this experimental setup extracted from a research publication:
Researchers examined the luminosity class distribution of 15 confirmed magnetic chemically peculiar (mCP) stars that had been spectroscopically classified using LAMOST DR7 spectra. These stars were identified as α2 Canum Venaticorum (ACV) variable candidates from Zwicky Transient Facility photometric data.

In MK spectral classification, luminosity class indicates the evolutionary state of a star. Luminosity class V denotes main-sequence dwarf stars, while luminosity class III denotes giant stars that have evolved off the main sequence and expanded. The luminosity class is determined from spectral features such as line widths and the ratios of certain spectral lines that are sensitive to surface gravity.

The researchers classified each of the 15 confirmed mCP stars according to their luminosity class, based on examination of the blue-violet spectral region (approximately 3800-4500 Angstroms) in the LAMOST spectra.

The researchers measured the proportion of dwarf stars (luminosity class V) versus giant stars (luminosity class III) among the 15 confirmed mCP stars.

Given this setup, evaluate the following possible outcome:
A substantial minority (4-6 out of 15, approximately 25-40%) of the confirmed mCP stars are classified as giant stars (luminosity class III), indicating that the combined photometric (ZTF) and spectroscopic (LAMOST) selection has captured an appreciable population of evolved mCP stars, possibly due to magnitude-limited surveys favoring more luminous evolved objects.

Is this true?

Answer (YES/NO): NO